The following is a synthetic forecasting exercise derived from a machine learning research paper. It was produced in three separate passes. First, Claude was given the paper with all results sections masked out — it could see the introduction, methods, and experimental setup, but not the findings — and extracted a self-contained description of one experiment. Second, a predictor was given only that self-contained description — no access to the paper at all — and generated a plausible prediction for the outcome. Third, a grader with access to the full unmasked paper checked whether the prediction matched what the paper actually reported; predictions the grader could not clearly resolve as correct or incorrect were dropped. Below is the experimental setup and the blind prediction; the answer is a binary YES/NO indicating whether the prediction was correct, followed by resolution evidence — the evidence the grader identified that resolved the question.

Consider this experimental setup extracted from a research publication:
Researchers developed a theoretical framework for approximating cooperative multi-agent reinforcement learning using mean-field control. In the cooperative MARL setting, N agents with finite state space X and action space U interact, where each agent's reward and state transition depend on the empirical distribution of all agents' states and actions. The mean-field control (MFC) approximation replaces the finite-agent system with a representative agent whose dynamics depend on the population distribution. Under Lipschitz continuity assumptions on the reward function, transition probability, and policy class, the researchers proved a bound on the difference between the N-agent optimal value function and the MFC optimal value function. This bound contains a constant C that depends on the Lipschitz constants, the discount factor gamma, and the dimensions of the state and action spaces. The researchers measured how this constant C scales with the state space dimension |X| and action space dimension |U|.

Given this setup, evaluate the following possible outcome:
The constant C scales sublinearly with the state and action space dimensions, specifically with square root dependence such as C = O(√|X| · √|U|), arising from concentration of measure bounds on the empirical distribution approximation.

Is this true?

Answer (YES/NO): NO